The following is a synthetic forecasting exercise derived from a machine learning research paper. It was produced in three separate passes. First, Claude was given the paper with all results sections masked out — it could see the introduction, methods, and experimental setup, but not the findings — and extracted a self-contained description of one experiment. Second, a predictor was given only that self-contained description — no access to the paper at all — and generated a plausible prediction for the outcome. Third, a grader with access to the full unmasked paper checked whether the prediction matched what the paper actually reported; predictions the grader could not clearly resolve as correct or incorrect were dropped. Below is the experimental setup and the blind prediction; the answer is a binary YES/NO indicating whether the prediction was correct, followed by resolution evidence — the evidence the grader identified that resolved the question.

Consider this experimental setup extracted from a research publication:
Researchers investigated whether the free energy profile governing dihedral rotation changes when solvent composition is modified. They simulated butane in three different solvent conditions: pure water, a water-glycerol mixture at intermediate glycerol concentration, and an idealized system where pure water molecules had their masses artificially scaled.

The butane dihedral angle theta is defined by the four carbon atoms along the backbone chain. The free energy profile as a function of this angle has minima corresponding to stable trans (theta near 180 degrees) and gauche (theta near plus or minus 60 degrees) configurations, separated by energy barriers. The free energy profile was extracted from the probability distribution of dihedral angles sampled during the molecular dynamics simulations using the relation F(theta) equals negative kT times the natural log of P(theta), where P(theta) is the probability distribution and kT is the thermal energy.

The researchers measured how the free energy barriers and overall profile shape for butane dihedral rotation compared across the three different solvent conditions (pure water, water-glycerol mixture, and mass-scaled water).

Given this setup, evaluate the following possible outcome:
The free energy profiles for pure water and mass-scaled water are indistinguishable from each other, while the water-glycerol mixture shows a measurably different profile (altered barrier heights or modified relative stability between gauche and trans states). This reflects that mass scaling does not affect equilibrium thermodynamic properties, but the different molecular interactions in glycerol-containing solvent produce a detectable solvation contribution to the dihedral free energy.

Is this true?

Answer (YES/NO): NO